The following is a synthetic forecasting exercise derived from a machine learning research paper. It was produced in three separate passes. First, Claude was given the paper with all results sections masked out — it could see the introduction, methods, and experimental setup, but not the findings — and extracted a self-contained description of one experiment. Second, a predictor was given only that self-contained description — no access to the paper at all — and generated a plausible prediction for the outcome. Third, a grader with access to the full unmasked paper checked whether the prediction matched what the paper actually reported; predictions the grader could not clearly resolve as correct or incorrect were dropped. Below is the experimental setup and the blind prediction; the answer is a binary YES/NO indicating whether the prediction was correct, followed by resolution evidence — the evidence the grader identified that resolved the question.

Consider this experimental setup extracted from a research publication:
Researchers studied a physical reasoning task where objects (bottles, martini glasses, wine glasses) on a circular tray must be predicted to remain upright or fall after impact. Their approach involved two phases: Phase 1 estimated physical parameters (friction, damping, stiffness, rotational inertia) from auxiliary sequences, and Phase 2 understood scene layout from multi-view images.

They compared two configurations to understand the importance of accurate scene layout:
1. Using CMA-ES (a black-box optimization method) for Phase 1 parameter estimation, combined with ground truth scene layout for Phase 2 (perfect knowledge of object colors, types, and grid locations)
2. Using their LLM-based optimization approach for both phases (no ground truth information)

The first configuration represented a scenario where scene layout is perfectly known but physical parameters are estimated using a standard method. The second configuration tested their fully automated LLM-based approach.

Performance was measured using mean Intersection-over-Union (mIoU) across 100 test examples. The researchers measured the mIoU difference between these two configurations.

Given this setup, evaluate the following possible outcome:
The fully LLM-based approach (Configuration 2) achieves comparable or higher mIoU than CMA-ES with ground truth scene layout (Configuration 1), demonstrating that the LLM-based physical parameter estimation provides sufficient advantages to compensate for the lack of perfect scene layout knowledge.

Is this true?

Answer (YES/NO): NO